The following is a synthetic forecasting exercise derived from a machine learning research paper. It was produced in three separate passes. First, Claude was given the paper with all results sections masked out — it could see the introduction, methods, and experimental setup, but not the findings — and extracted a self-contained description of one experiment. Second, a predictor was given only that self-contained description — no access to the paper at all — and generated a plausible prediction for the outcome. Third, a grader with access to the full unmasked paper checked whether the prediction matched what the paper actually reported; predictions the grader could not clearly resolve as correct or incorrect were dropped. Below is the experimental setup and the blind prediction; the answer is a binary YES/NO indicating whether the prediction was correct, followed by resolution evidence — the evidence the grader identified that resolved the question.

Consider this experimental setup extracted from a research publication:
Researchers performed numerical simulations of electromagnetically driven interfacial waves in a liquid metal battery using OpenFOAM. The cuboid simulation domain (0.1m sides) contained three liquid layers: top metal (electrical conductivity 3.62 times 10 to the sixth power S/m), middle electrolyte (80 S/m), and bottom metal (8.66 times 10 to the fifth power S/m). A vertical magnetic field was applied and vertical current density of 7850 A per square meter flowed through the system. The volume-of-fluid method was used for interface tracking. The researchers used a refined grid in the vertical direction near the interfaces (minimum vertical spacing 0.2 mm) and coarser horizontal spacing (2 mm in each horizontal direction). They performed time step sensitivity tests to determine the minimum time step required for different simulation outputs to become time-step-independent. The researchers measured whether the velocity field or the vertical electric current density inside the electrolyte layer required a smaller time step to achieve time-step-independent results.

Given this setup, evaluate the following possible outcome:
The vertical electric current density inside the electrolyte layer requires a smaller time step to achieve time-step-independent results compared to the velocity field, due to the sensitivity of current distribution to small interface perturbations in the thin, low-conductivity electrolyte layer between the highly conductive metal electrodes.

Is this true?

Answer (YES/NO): YES